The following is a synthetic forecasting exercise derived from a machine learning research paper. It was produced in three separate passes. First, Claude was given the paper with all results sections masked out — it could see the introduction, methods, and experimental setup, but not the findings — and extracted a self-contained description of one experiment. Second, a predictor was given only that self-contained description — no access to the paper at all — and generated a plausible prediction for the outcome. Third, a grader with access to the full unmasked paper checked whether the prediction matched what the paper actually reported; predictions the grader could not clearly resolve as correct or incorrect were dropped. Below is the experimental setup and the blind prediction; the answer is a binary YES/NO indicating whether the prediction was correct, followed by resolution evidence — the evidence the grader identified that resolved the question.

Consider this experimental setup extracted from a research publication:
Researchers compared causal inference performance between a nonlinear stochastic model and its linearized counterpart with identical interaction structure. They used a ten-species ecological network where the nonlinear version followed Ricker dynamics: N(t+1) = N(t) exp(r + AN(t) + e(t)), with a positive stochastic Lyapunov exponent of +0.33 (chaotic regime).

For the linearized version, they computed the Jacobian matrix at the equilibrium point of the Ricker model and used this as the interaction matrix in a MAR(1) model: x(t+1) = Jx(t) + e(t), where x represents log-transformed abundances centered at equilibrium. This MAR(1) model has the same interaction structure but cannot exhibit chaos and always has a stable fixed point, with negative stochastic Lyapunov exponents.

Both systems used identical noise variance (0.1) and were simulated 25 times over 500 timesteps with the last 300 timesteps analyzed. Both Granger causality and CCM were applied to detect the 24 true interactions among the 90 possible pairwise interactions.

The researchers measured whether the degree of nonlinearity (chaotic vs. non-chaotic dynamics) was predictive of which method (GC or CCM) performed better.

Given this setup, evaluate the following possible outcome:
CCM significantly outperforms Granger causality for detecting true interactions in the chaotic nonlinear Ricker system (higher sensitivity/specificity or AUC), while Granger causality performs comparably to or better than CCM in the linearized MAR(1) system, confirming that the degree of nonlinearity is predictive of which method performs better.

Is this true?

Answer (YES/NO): NO